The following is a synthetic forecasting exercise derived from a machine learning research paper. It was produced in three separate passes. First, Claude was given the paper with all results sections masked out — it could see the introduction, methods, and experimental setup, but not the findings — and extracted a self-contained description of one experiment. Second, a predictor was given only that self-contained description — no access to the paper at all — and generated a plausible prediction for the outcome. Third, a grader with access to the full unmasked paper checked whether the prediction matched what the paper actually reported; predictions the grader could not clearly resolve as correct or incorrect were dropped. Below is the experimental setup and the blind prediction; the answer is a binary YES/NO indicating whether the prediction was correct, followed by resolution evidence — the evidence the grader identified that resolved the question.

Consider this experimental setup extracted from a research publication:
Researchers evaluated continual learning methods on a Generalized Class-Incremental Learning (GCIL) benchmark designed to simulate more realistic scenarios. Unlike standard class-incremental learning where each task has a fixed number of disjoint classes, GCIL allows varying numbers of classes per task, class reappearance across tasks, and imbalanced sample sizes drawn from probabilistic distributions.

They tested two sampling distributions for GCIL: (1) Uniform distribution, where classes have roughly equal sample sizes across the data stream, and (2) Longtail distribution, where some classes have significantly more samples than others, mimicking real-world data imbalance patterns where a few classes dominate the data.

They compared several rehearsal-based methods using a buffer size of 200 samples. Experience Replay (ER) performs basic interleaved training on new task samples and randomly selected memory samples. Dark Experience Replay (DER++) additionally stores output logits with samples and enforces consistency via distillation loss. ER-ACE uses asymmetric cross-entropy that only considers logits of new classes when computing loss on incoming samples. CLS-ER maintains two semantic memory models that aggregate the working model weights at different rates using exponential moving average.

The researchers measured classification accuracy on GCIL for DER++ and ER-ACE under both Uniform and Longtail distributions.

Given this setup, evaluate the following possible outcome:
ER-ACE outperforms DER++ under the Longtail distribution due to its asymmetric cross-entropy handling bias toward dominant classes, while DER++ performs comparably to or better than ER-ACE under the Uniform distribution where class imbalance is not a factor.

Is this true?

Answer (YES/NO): NO